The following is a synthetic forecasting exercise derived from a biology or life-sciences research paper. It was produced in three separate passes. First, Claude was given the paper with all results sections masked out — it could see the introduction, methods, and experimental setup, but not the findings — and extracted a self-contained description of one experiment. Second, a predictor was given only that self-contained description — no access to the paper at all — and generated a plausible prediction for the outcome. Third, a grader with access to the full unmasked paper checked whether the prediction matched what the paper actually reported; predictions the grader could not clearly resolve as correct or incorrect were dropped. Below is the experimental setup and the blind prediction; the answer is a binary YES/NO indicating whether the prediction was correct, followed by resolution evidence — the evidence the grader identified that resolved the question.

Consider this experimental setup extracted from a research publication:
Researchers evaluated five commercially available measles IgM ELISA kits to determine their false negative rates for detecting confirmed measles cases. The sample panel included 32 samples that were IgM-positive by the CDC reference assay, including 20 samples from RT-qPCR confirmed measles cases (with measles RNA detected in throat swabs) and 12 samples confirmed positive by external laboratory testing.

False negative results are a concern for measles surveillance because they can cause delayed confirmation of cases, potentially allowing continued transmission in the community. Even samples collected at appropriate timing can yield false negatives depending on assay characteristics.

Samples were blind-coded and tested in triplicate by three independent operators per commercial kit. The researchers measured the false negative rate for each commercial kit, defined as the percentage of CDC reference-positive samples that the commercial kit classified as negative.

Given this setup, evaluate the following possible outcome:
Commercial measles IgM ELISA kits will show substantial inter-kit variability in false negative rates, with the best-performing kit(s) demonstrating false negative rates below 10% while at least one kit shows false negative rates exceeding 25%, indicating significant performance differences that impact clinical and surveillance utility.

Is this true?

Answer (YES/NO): NO